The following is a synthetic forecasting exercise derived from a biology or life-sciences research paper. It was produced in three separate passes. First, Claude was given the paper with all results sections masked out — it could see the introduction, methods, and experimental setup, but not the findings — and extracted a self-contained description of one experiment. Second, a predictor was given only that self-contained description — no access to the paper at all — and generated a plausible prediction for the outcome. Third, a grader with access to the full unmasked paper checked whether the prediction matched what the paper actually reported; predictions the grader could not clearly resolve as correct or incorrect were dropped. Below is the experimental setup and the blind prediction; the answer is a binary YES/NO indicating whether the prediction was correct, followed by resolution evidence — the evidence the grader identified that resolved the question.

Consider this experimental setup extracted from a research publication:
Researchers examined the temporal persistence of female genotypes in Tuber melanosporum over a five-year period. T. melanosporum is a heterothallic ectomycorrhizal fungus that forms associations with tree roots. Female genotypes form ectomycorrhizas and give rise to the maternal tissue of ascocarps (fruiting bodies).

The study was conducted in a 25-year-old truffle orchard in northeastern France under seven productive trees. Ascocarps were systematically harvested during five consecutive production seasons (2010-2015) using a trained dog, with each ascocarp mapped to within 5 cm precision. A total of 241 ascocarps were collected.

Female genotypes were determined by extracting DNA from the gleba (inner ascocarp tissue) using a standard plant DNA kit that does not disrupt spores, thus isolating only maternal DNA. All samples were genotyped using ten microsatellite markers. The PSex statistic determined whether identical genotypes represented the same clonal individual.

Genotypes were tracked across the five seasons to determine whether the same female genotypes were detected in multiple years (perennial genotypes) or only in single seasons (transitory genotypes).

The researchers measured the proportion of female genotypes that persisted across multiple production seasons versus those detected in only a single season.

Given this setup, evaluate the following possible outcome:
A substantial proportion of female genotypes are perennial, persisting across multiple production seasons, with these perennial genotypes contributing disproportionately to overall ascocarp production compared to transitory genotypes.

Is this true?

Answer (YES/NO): NO